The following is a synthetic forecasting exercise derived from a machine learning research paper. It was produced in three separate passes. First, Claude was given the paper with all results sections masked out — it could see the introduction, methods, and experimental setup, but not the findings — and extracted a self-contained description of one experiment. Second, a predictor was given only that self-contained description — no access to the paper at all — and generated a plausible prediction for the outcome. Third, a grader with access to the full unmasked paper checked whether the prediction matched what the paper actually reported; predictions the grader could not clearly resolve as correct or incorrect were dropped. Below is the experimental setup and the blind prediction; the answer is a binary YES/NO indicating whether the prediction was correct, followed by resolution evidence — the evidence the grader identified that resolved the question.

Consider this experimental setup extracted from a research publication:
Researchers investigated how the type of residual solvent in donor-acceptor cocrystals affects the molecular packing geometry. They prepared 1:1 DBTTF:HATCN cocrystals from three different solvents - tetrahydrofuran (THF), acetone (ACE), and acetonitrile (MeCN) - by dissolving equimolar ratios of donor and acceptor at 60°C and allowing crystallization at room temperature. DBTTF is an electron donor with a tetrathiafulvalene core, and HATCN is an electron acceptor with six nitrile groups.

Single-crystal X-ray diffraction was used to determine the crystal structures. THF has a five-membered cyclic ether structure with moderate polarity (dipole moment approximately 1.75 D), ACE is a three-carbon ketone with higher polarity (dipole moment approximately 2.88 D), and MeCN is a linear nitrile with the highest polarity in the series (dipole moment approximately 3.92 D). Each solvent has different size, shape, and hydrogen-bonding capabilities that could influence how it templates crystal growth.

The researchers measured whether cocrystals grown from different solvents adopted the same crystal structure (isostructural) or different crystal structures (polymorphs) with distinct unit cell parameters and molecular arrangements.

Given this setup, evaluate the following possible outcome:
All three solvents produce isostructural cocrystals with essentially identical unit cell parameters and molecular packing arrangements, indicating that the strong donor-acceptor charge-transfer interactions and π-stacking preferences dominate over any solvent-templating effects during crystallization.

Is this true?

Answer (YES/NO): NO